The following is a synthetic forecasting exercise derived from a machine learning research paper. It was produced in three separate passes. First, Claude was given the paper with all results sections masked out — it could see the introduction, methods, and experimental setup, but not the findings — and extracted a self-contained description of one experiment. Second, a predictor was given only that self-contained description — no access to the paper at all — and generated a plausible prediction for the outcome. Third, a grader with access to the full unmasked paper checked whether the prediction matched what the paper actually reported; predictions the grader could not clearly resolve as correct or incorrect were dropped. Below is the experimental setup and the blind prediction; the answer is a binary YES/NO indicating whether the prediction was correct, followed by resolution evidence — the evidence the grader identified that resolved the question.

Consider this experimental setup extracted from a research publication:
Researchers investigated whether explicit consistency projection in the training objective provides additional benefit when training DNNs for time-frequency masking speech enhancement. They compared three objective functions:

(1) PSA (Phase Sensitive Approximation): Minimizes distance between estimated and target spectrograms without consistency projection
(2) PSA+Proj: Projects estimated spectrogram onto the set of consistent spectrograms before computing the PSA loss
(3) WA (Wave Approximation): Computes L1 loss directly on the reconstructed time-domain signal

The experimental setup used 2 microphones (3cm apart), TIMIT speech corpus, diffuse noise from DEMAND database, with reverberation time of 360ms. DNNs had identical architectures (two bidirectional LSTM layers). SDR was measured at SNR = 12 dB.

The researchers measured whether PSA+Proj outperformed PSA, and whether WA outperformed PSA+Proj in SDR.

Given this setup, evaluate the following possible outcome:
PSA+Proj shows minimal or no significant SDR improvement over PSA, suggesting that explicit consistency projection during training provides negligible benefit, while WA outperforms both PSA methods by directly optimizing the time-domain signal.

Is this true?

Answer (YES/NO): NO